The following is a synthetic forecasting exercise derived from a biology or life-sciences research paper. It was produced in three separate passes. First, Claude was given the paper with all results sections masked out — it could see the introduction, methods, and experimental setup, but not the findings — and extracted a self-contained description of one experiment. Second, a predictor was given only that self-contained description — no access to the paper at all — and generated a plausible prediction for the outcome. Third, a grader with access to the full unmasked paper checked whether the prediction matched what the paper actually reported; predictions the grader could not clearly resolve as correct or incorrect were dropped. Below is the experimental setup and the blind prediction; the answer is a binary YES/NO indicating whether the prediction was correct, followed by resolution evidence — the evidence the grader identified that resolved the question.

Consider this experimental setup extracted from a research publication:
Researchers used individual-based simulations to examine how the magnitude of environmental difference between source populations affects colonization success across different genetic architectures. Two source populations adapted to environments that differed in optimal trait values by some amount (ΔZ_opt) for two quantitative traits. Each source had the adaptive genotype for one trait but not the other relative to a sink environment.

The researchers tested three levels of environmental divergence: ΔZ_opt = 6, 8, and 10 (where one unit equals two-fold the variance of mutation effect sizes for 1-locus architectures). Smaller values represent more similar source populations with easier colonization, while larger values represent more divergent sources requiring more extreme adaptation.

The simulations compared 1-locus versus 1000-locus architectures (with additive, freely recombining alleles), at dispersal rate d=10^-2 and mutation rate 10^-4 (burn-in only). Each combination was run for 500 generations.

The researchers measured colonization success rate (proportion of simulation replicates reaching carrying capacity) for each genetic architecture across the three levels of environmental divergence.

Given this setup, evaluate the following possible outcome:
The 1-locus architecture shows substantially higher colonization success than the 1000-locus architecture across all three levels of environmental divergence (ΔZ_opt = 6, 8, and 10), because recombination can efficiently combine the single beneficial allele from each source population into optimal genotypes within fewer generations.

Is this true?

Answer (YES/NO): NO